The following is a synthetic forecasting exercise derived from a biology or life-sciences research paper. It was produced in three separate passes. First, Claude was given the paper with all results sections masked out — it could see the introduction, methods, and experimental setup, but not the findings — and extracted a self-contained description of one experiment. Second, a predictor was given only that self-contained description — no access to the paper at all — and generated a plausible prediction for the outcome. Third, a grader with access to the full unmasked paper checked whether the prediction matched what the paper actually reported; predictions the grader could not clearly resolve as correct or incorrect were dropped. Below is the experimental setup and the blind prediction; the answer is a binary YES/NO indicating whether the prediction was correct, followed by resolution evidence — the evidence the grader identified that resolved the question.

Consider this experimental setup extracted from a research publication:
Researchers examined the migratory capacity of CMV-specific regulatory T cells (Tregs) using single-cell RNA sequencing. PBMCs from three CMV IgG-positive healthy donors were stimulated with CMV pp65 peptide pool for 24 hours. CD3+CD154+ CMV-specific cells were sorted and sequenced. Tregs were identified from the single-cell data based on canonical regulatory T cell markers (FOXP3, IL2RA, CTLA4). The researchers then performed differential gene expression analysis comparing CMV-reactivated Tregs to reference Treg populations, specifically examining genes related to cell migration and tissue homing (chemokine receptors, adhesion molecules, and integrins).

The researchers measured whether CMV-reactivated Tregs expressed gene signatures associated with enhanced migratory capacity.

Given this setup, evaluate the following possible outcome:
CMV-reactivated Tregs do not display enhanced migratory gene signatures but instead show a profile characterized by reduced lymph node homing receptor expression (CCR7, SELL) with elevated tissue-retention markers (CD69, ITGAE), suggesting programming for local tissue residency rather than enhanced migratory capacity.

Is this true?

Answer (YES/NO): NO